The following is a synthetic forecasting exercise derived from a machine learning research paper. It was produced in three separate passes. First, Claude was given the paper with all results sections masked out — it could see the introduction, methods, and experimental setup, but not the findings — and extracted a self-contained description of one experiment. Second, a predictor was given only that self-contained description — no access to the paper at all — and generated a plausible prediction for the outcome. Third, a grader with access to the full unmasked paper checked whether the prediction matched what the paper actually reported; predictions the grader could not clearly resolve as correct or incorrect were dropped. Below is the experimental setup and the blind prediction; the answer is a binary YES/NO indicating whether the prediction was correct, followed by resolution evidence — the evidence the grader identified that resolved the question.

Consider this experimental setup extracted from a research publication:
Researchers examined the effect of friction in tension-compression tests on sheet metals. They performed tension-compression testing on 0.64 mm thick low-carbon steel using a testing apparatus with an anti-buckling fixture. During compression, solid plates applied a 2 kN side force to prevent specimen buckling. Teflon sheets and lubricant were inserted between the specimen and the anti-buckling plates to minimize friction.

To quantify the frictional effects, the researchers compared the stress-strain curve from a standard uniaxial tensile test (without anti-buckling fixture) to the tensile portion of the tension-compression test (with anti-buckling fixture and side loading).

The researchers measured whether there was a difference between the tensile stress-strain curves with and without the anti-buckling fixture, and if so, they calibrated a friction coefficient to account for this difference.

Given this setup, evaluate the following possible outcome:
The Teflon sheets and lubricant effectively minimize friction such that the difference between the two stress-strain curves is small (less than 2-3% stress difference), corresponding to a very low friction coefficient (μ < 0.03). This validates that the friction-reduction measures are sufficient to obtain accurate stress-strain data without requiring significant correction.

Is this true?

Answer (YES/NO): NO